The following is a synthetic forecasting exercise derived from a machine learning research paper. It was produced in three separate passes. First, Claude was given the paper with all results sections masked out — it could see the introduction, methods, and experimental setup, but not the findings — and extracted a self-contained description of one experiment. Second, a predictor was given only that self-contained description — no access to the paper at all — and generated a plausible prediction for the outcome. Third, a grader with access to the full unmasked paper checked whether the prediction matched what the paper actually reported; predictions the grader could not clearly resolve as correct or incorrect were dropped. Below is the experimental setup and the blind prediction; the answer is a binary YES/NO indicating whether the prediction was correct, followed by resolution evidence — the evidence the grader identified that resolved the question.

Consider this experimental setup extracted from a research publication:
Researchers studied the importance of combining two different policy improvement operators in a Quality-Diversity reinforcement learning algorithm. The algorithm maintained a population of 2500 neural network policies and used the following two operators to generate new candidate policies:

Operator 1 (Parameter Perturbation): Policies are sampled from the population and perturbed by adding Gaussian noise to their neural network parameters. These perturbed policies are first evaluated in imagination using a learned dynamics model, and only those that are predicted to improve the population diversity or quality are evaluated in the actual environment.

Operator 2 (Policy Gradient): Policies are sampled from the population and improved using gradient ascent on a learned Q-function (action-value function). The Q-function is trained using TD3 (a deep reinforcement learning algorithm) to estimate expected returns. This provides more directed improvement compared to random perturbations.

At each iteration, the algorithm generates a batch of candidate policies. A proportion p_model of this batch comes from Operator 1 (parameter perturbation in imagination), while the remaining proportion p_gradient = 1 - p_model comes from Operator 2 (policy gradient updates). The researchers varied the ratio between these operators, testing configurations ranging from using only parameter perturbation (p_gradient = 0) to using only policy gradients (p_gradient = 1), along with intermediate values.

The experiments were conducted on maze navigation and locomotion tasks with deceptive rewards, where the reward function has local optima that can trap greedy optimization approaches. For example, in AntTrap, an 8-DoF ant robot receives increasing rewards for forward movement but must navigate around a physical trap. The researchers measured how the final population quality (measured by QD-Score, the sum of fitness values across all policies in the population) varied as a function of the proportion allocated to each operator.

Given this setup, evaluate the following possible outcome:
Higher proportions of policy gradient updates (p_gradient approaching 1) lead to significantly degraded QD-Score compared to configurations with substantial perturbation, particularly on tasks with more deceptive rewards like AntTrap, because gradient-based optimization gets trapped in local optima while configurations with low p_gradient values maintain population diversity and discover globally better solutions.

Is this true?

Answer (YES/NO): YES